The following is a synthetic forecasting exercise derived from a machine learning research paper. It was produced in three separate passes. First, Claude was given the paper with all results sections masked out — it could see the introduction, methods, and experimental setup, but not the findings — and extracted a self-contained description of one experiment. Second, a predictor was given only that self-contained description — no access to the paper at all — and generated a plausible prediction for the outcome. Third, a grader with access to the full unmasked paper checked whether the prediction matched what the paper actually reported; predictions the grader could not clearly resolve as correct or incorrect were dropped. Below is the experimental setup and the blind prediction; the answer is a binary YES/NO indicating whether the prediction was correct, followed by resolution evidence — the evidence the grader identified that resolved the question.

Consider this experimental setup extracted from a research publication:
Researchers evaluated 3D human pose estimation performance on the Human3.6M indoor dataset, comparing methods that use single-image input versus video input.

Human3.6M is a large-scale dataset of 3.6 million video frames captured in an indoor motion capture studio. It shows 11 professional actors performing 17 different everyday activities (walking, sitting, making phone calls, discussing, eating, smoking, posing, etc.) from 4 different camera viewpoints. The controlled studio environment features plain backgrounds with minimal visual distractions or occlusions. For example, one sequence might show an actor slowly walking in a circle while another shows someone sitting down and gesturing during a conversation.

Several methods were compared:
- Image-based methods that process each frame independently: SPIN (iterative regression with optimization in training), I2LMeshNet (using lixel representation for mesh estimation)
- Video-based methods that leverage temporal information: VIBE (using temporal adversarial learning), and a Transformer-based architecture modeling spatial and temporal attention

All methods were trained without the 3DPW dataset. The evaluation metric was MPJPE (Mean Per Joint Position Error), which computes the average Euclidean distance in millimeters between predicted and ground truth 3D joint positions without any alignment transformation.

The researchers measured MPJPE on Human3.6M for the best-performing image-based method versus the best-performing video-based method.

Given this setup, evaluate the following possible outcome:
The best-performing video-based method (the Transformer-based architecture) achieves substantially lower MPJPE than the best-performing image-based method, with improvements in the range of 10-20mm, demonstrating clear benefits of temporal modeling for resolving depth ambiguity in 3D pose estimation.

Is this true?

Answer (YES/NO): NO